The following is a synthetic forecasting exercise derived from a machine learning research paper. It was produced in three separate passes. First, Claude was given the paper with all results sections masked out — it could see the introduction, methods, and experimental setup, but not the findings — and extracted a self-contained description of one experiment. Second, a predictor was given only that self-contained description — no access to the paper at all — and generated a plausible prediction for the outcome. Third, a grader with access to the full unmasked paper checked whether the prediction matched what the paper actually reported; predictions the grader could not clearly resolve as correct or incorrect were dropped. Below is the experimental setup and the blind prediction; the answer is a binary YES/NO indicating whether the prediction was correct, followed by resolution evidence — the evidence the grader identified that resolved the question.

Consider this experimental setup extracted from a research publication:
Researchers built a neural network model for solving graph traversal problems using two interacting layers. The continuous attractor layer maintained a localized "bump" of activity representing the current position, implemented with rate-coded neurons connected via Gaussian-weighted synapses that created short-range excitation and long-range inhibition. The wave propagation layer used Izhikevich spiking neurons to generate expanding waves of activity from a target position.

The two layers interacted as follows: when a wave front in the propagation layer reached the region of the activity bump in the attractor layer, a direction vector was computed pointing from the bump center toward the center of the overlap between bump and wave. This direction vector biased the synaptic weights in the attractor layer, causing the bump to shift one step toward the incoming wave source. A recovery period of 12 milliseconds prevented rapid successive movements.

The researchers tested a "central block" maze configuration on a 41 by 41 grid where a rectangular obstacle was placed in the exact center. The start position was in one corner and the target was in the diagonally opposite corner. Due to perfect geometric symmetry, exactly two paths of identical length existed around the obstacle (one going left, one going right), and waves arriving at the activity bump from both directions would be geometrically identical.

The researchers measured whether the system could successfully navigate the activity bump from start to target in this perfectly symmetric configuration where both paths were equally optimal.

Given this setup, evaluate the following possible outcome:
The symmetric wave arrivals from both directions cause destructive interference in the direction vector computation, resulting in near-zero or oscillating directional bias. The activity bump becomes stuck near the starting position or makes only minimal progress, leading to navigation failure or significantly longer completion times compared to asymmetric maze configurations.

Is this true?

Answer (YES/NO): NO